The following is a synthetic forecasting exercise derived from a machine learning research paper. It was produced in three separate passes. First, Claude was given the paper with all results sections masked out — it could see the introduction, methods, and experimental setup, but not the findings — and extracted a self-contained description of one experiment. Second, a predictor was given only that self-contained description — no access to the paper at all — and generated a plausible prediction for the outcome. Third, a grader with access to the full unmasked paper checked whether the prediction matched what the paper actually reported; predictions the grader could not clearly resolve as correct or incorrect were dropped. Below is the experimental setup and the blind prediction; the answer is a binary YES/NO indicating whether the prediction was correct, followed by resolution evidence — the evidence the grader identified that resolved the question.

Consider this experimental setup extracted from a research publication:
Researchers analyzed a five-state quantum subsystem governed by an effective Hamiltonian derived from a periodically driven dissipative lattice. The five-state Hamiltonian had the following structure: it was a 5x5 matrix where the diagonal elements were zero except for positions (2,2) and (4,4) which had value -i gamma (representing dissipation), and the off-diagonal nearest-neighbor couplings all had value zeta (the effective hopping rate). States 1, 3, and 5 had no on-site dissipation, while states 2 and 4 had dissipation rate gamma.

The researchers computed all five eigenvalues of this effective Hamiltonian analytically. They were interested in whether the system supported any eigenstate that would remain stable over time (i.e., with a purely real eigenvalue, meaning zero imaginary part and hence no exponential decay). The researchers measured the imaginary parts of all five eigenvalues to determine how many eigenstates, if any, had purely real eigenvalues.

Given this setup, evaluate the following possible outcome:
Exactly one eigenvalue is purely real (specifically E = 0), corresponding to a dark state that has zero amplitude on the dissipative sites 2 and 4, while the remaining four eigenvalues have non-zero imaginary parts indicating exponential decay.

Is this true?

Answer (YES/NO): YES